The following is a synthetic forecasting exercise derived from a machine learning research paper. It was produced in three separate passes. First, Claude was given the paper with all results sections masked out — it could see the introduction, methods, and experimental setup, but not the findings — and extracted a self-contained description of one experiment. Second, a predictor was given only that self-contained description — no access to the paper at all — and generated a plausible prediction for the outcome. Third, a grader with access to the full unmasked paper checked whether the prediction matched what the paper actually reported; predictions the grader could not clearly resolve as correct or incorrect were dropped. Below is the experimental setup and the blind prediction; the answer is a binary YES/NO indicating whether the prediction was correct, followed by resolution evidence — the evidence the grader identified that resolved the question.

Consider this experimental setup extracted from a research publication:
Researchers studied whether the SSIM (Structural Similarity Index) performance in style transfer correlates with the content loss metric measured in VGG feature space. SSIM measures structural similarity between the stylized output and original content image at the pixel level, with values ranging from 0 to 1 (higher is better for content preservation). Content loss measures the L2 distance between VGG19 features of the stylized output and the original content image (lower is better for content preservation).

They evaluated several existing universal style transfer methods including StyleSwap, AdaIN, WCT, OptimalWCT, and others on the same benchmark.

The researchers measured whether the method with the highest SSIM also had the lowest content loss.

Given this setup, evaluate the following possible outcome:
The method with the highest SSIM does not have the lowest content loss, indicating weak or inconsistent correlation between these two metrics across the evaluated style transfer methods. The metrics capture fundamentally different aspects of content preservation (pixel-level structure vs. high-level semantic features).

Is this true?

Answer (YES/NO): YES